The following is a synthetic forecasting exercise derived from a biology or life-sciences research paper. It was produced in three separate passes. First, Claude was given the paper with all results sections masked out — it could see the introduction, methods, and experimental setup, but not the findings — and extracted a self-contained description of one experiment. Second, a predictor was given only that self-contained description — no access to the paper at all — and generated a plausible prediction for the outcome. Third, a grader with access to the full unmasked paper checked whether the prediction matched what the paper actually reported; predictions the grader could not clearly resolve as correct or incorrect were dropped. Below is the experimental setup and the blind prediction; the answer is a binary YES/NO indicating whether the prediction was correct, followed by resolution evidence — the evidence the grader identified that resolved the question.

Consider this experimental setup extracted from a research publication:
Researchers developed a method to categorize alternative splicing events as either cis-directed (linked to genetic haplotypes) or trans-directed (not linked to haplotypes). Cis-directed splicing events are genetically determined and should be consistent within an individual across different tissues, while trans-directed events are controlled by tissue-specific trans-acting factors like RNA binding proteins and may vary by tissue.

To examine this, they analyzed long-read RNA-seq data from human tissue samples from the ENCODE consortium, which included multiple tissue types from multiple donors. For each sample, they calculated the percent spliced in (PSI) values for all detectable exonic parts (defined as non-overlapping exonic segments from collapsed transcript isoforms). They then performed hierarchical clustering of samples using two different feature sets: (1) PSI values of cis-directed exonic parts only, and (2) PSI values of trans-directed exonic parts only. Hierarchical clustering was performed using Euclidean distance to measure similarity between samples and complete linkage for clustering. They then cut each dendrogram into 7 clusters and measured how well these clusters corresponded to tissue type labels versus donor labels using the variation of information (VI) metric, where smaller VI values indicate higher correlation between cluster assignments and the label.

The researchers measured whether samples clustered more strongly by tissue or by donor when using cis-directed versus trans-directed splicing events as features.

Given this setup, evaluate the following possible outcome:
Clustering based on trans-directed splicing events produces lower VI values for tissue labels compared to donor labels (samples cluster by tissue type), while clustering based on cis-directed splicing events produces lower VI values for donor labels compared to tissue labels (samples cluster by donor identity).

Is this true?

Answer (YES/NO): YES